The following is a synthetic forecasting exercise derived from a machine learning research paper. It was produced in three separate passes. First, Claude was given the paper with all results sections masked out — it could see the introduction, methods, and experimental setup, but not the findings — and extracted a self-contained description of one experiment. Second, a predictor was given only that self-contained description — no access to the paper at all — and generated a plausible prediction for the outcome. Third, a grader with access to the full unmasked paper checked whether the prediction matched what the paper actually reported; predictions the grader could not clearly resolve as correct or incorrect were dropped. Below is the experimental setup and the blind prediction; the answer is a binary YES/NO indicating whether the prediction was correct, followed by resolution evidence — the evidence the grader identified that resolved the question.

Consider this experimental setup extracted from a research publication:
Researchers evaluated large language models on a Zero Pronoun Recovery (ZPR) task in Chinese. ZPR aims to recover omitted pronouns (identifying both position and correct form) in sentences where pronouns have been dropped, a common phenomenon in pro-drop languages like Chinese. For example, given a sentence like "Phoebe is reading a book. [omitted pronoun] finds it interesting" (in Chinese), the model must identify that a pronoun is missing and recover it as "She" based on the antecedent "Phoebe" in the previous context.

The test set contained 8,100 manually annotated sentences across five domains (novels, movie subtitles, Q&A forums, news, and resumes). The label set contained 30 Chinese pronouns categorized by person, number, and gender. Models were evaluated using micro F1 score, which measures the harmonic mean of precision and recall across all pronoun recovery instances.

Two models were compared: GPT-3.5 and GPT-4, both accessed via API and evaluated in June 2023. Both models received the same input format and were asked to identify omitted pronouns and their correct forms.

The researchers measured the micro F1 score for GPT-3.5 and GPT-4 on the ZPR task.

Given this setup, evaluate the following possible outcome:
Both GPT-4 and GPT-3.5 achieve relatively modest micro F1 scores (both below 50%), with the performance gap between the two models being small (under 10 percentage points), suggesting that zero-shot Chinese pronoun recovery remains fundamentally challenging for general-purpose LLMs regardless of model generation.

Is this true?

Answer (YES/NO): YES